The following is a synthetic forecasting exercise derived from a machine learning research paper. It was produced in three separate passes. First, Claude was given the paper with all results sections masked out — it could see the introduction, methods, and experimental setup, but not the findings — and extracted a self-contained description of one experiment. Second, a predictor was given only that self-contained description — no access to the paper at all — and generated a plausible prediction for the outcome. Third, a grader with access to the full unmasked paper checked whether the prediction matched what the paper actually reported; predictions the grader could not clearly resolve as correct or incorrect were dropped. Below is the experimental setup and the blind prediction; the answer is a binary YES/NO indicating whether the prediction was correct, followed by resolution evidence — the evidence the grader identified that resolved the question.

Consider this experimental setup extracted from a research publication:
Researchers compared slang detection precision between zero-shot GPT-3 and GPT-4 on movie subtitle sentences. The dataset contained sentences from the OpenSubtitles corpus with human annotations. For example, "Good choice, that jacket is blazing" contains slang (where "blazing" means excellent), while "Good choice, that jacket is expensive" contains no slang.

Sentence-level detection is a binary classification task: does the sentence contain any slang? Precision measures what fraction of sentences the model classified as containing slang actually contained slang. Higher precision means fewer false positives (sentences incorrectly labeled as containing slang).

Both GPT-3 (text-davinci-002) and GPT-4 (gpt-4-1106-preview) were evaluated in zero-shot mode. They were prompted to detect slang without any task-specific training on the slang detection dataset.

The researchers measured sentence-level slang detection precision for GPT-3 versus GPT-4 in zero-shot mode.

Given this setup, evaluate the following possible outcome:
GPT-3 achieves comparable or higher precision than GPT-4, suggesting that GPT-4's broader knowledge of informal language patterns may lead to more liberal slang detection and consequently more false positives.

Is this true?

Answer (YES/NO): YES